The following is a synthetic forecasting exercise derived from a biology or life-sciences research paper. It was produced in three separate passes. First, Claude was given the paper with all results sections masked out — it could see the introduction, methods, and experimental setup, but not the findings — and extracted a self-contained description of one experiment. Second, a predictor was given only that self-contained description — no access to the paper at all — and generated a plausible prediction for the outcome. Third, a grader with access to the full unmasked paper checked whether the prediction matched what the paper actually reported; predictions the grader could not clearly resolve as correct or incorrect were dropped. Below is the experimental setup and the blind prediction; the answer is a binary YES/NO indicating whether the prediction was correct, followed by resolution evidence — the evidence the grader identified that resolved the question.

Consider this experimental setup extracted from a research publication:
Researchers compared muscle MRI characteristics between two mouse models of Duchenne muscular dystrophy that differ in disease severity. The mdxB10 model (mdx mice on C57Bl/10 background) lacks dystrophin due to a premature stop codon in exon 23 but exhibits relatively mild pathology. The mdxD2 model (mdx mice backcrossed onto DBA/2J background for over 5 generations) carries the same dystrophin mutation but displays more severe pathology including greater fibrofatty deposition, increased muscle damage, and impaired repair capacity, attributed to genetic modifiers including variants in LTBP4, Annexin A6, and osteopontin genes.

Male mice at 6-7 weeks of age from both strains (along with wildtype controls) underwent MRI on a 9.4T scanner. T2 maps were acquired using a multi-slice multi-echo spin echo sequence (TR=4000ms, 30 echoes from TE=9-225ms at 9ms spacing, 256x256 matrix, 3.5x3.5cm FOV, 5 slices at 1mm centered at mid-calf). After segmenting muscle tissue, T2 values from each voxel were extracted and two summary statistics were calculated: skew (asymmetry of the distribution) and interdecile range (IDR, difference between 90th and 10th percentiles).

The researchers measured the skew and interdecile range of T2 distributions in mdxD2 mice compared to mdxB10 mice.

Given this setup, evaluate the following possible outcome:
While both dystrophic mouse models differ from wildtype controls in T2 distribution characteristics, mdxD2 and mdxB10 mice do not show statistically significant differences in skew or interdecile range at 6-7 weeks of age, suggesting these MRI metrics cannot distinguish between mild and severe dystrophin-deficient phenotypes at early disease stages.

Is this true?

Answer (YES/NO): NO